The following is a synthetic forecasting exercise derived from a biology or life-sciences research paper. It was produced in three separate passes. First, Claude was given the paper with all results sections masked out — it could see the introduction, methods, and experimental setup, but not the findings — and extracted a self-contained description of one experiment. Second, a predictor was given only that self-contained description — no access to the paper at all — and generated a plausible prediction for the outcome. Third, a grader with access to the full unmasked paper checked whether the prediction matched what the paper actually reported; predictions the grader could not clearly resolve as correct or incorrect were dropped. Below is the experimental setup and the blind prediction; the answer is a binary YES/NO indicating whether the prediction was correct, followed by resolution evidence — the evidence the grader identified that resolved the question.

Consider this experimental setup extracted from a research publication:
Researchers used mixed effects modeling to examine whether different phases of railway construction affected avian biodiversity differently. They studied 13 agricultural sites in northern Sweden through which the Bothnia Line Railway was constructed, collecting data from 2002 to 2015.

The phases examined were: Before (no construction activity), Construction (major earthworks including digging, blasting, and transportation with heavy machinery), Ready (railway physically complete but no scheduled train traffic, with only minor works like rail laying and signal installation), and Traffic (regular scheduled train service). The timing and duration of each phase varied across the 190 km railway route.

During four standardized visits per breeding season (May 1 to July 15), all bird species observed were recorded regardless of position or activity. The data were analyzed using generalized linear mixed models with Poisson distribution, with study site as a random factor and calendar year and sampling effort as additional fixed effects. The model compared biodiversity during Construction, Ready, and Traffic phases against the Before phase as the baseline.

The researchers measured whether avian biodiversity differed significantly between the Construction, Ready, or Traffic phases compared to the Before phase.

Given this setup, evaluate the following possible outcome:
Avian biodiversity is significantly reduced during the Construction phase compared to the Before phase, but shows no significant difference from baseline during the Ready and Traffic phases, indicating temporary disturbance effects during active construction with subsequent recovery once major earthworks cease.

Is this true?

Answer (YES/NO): NO